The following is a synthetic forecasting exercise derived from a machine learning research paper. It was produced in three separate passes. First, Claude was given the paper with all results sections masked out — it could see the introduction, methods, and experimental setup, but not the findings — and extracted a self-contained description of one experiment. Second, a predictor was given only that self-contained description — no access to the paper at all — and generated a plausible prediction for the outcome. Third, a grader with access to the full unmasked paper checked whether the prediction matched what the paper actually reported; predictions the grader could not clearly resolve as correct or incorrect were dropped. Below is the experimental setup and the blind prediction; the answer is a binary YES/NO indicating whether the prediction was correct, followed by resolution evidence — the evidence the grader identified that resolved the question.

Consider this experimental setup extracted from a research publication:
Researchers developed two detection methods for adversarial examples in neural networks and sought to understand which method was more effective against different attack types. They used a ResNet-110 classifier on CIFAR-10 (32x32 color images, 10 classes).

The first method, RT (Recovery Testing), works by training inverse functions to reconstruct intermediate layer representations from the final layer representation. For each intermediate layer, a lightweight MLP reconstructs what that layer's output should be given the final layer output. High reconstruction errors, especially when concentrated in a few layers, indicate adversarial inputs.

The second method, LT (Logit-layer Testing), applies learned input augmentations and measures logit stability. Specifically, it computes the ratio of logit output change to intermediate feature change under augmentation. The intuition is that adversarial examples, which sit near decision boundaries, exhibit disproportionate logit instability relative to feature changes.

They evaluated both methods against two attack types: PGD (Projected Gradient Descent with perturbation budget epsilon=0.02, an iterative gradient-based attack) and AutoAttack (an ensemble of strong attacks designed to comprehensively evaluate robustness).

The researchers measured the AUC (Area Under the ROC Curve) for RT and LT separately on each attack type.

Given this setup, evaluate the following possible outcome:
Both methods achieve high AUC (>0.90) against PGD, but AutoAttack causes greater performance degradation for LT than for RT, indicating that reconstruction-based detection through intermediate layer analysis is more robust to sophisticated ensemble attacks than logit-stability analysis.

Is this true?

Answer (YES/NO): NO